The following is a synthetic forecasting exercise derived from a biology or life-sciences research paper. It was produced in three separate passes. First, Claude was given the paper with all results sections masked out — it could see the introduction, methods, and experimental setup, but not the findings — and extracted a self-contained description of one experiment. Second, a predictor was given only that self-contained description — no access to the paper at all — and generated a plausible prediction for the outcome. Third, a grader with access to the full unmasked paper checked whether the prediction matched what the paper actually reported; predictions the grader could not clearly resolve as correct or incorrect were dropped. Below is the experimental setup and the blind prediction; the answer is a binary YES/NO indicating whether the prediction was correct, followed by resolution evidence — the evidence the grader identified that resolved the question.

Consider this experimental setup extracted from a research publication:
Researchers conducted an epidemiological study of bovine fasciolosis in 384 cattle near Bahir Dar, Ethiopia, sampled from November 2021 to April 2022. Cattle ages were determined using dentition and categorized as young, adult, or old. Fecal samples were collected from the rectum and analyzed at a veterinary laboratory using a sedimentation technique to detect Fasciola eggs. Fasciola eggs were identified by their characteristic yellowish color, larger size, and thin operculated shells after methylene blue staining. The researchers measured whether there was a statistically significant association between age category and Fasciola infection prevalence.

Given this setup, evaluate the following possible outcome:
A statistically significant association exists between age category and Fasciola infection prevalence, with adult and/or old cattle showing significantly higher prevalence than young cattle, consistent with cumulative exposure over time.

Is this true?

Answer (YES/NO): NO